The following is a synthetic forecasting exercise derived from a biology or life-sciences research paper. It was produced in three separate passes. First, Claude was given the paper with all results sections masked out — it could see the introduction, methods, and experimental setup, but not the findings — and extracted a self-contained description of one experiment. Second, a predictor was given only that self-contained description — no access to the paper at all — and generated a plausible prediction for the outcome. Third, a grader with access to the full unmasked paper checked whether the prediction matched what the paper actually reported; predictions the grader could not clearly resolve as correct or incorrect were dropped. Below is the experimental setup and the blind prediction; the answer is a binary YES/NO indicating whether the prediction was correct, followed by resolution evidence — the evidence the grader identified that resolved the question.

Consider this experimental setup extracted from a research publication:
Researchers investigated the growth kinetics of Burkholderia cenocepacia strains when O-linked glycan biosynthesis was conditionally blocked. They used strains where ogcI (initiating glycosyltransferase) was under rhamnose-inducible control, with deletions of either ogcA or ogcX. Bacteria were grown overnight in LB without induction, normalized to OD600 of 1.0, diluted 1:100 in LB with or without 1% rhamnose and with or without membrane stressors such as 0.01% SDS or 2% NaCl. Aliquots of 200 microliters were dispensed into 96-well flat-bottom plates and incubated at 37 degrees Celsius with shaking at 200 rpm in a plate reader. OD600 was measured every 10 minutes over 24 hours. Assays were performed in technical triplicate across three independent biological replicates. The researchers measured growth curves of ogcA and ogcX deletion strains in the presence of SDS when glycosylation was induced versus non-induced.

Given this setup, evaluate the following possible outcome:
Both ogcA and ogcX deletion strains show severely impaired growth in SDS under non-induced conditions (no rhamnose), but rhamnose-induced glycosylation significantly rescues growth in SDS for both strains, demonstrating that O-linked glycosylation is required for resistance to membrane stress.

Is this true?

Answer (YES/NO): NO